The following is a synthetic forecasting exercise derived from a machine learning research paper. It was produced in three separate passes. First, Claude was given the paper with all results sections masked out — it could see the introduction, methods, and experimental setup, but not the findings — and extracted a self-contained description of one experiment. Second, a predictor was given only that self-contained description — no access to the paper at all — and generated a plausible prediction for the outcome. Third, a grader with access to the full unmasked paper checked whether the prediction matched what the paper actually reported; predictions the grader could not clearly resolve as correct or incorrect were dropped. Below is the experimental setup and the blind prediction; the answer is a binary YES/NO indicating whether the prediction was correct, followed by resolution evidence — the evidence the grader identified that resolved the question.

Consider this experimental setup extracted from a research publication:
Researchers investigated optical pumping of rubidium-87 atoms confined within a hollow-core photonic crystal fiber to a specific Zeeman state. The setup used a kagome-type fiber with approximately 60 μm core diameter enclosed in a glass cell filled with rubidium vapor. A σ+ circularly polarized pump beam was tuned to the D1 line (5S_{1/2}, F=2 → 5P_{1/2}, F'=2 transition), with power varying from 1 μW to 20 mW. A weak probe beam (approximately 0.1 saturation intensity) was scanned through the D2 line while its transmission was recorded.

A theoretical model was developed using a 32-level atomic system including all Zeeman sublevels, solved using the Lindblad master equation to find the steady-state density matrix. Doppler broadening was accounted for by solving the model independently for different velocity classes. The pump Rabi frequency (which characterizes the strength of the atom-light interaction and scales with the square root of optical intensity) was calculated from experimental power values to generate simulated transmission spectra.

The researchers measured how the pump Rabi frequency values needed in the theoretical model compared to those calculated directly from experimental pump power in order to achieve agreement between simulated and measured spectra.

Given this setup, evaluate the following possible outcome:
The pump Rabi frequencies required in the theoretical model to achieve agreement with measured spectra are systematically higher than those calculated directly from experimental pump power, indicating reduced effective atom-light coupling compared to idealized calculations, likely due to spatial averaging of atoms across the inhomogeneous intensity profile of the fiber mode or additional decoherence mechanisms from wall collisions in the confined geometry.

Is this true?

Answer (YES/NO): NO